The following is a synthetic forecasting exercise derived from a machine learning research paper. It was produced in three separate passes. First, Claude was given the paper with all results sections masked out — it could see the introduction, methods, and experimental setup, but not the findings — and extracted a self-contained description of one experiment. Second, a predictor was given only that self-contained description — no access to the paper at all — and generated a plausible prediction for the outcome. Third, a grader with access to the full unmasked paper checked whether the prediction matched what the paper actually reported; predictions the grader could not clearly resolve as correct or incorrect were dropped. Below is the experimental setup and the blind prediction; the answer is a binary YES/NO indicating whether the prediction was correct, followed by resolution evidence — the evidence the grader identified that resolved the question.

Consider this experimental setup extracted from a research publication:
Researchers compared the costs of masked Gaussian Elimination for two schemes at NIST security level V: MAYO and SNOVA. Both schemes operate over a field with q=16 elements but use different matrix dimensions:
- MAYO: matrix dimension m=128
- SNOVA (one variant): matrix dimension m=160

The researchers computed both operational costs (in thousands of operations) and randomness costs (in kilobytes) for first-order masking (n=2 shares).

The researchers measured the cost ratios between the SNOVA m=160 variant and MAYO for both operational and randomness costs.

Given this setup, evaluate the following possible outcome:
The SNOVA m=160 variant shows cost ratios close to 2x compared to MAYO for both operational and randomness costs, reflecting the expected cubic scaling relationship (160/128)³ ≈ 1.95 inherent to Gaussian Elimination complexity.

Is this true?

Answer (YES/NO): YES